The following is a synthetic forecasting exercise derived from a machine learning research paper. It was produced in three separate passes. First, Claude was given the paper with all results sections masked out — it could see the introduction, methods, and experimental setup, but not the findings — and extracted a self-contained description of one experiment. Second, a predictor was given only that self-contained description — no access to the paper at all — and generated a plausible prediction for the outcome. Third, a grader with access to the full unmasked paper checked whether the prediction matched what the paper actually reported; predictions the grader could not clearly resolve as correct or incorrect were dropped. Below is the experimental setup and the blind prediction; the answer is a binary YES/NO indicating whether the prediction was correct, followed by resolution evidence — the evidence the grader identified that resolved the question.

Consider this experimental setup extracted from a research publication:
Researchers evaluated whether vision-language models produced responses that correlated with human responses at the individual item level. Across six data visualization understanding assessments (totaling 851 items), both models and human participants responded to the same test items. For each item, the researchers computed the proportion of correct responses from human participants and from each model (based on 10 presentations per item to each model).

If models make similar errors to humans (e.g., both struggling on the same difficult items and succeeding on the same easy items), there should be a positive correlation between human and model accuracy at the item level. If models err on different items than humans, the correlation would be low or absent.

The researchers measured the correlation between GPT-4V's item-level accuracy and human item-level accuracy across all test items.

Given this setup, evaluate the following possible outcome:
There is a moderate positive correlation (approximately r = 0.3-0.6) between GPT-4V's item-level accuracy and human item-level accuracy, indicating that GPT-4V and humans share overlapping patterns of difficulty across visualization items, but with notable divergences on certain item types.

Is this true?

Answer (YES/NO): NO